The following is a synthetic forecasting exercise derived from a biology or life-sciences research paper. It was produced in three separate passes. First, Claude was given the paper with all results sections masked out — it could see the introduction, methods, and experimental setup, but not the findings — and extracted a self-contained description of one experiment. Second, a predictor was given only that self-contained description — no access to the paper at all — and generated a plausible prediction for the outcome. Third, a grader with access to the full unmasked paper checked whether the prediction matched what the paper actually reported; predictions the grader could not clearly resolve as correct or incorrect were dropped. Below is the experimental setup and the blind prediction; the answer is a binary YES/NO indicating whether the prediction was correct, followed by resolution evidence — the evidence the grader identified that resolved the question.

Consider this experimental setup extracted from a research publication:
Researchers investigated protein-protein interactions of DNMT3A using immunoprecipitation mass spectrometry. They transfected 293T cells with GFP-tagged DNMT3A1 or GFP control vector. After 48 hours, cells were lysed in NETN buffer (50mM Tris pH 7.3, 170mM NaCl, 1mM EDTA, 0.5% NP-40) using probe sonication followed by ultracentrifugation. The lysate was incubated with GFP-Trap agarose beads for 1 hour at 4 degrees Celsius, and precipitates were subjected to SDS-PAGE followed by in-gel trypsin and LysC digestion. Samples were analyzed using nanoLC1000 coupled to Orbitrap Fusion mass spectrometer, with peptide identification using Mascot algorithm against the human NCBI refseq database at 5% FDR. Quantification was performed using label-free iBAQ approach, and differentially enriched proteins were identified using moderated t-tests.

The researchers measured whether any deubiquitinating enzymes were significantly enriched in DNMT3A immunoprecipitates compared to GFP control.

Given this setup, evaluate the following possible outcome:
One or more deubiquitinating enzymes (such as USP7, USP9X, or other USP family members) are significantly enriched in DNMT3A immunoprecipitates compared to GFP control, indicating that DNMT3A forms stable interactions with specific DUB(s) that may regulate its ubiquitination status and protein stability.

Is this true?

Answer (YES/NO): YES